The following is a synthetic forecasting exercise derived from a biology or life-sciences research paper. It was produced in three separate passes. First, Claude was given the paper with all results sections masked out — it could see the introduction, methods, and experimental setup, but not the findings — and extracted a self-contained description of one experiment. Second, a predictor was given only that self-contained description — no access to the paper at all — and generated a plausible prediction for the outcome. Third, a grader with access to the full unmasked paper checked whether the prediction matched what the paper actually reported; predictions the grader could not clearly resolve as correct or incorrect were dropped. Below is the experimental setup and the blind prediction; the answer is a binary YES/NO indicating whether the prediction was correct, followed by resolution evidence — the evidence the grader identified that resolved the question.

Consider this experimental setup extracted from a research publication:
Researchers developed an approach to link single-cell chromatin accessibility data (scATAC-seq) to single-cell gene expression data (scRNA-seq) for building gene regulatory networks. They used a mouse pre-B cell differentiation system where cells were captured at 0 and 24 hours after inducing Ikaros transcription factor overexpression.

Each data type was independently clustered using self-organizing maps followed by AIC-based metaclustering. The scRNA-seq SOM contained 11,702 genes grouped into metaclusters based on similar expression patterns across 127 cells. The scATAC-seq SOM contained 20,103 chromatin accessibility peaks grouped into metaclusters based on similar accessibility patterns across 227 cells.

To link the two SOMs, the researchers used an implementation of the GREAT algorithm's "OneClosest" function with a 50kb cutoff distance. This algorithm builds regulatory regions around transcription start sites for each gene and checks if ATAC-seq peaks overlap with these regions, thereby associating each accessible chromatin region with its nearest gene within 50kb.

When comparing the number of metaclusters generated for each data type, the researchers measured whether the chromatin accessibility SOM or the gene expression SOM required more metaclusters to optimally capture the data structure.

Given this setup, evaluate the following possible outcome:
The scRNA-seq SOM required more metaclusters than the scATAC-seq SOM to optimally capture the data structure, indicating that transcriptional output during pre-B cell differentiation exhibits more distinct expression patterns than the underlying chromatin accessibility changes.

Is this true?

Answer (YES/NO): NO